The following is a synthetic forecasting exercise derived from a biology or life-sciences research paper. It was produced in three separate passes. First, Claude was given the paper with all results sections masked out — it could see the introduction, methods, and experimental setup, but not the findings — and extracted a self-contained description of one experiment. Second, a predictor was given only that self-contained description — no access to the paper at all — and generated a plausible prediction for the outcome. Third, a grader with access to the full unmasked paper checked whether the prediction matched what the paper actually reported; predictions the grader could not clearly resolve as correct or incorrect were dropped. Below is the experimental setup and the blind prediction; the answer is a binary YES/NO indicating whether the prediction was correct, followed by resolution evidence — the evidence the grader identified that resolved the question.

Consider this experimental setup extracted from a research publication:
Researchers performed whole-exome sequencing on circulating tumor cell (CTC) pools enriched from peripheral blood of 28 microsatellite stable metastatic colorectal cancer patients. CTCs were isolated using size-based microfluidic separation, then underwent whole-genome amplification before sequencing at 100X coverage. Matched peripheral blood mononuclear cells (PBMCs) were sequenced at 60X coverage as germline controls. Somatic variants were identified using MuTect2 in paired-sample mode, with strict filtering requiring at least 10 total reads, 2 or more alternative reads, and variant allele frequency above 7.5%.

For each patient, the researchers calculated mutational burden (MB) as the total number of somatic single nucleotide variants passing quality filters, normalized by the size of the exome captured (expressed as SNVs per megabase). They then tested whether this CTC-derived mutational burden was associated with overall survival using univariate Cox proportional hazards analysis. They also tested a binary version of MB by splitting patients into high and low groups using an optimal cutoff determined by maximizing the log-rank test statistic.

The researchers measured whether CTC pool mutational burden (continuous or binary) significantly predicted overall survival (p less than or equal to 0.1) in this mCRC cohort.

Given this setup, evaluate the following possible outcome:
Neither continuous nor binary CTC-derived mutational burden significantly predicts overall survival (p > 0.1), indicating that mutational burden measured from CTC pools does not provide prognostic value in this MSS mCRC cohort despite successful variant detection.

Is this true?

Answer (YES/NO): YES